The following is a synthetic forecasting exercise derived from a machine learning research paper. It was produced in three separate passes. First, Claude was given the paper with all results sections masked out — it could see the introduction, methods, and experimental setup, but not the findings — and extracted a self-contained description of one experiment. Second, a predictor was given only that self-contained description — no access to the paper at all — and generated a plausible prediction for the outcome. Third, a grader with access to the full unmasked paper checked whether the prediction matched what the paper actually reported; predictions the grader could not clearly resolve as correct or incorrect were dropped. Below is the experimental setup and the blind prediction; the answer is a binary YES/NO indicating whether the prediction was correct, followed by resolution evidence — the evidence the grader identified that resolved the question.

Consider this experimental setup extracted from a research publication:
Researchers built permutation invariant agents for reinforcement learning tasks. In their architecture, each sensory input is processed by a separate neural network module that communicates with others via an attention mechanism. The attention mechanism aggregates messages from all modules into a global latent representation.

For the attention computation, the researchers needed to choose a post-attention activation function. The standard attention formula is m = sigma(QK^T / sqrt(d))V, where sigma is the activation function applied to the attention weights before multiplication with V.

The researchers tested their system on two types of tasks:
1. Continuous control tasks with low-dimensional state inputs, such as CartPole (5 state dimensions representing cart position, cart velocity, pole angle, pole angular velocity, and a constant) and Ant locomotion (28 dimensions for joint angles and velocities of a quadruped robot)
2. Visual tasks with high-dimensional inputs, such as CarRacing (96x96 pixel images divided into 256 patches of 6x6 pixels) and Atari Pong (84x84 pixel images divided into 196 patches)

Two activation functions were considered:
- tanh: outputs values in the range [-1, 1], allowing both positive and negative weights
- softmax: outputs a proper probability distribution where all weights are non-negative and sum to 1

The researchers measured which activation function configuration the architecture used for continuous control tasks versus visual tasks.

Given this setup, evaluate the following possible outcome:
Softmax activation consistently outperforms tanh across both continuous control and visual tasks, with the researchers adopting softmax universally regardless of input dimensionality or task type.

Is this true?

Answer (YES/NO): NO